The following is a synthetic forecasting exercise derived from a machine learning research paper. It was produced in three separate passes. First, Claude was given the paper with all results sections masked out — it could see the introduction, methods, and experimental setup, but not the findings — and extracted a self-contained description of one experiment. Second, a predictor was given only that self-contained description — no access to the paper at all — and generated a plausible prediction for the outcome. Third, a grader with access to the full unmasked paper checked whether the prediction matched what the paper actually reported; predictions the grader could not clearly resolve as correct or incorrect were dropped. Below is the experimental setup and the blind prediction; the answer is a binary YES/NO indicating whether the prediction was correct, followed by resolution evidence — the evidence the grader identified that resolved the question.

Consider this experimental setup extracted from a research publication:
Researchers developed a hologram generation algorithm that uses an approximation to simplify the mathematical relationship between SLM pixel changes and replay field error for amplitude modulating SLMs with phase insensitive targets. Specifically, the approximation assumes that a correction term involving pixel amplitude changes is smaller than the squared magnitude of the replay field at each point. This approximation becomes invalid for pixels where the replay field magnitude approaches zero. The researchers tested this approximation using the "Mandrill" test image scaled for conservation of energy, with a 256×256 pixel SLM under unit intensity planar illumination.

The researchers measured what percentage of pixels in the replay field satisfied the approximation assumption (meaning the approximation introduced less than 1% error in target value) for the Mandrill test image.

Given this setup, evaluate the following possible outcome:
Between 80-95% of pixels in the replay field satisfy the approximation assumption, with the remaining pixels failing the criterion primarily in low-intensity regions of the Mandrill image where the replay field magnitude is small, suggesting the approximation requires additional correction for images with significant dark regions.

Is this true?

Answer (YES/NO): NO